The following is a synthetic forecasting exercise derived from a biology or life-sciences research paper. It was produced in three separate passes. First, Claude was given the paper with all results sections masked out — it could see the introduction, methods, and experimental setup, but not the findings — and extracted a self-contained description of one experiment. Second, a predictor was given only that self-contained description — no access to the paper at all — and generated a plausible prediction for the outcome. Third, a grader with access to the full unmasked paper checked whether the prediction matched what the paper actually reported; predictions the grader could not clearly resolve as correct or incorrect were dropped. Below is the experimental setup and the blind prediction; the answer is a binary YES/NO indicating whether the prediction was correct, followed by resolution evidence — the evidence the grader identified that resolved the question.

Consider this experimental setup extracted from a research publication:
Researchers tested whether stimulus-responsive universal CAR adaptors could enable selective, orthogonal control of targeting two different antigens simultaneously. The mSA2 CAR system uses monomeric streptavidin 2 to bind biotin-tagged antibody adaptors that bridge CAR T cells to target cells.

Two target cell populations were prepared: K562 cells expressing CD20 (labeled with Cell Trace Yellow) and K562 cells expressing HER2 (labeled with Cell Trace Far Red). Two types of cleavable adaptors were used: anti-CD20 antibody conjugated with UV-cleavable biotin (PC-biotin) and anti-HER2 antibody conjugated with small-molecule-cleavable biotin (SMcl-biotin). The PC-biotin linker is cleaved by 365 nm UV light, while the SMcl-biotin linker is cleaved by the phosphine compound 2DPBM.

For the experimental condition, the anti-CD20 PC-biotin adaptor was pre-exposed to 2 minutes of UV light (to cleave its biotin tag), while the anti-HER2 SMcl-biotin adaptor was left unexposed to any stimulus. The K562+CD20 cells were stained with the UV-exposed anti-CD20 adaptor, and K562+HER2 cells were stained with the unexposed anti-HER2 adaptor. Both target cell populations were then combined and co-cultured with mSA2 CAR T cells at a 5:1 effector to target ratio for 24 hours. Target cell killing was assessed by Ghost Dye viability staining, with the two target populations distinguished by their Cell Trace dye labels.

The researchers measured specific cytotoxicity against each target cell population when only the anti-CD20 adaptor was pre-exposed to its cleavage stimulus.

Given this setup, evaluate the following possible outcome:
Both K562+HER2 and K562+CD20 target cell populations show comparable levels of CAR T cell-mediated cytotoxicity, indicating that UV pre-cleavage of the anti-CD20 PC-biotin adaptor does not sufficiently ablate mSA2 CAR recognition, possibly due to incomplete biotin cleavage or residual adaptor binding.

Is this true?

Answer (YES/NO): NO